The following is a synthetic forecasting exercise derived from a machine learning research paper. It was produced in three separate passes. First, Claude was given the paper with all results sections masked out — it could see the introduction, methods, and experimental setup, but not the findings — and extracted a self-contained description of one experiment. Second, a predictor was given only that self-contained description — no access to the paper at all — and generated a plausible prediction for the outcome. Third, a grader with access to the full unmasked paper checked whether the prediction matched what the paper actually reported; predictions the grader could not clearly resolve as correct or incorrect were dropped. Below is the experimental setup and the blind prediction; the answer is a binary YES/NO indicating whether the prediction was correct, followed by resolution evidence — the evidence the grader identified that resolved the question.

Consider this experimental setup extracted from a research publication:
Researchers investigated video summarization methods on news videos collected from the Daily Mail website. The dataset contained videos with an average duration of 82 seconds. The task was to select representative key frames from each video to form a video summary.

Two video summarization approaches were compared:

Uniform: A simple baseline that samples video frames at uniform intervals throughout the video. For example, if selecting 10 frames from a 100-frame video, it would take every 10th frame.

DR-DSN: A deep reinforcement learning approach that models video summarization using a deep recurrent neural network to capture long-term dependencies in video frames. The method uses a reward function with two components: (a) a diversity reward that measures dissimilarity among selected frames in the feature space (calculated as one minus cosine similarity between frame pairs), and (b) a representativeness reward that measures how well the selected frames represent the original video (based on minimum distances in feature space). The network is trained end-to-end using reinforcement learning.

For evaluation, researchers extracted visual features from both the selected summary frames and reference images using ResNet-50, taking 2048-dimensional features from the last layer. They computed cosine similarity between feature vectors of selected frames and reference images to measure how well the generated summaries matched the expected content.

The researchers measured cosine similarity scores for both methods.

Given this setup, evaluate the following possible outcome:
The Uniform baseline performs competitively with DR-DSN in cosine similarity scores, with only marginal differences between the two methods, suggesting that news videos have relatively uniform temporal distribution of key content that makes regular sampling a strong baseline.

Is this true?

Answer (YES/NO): YES